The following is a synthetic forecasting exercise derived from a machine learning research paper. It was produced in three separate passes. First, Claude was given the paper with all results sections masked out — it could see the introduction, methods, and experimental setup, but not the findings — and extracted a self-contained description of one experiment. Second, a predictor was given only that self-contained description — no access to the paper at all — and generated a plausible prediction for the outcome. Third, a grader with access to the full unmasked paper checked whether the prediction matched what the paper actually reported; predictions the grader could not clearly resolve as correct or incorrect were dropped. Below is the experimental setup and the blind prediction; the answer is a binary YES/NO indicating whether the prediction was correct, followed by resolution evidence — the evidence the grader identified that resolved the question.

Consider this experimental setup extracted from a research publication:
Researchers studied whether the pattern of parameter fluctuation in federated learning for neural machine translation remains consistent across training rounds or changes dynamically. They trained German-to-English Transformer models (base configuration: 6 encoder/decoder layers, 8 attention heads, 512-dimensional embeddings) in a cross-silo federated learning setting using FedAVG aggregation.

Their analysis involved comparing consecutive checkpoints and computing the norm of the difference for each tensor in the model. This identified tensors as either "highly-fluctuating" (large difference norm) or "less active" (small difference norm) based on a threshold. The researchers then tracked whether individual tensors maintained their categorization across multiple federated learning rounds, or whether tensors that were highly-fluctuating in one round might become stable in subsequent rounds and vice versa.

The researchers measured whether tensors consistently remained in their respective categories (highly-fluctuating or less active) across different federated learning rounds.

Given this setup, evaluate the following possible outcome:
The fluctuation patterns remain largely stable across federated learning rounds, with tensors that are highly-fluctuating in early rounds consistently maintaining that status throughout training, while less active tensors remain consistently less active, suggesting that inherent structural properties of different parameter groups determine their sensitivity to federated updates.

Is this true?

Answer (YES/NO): YES